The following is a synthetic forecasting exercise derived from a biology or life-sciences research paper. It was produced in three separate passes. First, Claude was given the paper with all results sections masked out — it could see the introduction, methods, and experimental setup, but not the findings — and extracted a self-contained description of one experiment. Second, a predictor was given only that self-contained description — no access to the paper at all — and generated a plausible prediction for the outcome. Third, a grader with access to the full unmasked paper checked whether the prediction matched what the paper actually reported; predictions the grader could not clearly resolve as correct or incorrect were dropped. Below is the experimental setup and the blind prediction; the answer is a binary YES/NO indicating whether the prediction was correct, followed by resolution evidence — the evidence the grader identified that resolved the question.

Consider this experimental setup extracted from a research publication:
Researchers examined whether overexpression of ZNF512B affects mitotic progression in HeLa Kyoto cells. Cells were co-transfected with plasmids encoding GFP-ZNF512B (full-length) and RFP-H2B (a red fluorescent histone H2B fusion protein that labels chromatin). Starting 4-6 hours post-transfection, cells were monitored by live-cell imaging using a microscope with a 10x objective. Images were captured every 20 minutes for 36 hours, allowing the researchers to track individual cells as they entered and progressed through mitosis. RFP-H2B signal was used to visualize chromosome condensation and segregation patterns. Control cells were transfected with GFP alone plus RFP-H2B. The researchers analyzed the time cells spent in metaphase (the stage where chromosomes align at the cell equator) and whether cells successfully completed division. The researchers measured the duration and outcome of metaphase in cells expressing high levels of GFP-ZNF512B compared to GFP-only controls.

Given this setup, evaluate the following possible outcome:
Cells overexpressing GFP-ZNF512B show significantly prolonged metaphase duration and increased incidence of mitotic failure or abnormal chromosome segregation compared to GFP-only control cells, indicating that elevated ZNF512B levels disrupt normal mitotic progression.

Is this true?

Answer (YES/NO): YES